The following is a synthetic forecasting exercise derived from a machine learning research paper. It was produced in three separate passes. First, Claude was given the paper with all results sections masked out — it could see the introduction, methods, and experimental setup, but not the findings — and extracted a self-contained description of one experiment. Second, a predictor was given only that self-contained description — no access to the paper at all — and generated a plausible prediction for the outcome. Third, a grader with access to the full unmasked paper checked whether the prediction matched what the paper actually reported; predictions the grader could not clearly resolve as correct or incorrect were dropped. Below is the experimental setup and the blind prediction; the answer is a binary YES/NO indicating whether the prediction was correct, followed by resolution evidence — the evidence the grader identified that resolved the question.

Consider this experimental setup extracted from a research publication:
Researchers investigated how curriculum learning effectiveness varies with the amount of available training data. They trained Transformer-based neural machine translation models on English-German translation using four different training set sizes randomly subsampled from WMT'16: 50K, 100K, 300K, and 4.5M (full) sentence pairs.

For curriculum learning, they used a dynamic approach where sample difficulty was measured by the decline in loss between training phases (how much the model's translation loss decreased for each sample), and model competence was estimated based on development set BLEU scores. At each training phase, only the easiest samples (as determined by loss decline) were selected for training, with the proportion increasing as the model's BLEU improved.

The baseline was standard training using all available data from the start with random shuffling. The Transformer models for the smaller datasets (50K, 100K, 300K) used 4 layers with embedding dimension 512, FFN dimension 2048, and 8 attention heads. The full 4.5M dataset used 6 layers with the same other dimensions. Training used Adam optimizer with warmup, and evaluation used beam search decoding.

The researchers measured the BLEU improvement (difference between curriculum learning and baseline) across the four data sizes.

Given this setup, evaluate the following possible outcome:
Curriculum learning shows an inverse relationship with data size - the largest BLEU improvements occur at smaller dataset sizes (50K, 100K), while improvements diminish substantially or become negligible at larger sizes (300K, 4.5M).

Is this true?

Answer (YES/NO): YES